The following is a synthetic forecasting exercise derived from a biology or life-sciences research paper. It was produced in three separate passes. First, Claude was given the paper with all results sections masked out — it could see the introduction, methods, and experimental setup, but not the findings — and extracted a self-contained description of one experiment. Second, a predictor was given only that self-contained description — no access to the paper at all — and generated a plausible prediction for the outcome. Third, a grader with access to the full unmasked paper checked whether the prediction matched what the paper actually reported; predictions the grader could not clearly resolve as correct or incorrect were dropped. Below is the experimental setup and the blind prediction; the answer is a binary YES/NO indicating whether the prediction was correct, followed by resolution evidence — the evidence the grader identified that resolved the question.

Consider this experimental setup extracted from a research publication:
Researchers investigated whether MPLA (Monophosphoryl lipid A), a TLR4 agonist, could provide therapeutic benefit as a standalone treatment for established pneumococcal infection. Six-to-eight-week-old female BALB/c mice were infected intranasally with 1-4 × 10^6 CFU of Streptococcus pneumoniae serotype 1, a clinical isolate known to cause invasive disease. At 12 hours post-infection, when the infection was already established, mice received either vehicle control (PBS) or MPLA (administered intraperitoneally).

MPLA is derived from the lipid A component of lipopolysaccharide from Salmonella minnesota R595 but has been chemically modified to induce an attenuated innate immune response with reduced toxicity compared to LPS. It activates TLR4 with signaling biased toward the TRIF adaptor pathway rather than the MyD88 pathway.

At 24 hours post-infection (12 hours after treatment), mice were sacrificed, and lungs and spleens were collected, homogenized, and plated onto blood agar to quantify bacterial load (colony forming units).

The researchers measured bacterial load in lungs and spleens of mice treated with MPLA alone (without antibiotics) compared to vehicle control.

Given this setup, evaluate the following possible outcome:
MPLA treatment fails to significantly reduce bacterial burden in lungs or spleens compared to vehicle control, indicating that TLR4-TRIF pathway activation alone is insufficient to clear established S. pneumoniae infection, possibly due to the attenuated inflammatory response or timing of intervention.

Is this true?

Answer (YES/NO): NO